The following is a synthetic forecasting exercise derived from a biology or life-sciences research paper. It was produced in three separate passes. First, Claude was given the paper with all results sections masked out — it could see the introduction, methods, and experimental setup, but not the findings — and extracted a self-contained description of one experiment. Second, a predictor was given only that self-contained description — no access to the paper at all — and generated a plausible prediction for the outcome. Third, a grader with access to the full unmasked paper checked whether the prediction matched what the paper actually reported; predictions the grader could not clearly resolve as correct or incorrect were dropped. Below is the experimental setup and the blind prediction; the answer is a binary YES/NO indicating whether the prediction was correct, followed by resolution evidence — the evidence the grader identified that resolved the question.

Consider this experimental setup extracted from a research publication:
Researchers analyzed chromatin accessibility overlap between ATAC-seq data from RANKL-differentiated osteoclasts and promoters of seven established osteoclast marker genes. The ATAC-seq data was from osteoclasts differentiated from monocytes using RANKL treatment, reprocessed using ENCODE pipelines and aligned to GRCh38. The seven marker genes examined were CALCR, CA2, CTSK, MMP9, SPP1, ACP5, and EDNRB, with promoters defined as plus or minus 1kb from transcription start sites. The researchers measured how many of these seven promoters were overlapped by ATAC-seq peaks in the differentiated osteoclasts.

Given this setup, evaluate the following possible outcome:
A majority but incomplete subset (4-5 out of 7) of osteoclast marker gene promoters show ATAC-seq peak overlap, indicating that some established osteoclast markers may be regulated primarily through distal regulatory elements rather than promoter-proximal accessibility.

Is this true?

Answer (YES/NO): NO